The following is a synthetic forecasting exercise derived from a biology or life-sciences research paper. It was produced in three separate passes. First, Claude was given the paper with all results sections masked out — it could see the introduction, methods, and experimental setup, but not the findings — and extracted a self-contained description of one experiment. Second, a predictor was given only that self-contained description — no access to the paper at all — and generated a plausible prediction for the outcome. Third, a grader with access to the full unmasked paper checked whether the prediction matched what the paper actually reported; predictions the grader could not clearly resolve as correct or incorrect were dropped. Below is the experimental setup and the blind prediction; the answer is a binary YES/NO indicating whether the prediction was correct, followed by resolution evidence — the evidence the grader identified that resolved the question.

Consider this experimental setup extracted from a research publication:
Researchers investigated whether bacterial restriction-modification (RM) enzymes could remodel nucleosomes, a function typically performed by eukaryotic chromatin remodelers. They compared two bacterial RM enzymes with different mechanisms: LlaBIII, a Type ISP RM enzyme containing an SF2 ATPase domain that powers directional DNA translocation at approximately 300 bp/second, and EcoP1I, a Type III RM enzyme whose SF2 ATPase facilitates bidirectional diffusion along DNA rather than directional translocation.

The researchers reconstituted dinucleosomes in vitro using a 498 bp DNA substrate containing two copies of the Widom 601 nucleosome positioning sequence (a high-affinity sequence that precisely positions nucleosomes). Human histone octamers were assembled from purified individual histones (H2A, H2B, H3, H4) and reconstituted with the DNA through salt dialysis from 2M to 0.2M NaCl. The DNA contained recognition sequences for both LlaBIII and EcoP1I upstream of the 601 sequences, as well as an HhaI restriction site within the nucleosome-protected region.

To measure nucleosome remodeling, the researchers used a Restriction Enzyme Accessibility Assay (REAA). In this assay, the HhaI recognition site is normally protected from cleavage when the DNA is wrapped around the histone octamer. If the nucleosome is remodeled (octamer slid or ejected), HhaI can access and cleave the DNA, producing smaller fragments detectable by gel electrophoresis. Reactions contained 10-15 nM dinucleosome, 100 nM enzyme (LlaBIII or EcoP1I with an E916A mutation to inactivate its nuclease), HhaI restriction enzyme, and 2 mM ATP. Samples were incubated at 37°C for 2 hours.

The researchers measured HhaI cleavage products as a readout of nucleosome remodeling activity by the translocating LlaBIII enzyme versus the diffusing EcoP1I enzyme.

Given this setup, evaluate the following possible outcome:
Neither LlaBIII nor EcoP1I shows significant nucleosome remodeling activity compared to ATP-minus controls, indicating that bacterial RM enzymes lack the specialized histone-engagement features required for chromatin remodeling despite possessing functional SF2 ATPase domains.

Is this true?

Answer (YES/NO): NO